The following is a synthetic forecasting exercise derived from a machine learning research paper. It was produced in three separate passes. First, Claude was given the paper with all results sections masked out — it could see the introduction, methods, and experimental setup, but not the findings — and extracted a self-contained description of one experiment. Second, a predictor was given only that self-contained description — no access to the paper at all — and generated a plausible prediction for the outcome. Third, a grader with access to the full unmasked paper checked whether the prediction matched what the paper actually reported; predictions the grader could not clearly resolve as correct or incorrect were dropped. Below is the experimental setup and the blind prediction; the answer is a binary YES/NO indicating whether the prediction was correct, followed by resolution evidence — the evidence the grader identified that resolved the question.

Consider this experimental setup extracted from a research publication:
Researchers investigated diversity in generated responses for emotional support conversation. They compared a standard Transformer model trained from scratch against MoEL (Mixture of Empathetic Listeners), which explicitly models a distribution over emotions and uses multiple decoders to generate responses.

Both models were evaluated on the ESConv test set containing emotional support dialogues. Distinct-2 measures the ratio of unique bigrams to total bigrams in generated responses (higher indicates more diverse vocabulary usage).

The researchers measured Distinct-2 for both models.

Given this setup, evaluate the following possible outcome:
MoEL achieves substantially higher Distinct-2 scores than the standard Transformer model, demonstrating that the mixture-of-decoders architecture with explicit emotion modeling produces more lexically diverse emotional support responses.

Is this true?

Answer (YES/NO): NO